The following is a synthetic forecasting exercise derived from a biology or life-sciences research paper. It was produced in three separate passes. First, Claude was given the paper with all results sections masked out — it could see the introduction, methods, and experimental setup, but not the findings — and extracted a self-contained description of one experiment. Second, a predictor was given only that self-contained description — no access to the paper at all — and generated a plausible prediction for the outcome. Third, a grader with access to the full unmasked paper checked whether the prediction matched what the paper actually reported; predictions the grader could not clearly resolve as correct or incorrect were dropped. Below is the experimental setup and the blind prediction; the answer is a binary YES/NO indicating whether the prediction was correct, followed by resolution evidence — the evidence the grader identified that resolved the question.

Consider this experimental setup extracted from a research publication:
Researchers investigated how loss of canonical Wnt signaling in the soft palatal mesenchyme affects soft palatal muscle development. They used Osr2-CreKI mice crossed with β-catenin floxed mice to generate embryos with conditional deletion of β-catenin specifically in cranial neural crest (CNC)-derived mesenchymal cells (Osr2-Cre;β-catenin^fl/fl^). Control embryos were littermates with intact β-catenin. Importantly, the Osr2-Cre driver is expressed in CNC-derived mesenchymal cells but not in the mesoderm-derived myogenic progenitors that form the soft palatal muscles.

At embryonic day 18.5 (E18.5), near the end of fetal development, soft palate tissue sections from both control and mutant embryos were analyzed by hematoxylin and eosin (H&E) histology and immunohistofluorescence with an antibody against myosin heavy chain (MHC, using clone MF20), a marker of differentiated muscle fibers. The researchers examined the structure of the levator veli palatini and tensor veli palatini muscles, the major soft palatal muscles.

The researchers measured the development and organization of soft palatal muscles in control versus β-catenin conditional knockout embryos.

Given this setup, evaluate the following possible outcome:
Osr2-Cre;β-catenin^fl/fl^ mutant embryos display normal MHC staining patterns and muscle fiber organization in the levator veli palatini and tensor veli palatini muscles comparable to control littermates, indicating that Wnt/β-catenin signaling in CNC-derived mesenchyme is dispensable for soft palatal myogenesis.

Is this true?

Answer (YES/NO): NO